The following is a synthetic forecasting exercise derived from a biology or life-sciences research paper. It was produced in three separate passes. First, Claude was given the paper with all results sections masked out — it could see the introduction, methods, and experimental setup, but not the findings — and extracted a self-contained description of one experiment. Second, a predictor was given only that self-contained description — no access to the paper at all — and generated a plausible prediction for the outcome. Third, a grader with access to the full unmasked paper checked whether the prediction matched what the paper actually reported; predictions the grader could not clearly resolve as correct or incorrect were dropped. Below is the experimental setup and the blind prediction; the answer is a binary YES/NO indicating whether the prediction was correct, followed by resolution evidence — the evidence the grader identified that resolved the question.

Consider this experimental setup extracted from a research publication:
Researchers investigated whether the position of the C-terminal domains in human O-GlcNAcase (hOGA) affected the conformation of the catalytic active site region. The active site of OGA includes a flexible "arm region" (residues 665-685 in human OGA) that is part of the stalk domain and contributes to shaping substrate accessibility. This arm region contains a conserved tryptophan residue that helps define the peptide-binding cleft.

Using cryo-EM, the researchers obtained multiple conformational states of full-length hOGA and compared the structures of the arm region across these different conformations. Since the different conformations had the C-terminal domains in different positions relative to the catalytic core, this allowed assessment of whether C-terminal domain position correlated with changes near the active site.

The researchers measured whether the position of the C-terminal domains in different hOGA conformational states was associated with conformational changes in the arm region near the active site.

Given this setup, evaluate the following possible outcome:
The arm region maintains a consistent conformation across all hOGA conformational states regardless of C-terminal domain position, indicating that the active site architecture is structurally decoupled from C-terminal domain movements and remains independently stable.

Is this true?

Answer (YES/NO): NO